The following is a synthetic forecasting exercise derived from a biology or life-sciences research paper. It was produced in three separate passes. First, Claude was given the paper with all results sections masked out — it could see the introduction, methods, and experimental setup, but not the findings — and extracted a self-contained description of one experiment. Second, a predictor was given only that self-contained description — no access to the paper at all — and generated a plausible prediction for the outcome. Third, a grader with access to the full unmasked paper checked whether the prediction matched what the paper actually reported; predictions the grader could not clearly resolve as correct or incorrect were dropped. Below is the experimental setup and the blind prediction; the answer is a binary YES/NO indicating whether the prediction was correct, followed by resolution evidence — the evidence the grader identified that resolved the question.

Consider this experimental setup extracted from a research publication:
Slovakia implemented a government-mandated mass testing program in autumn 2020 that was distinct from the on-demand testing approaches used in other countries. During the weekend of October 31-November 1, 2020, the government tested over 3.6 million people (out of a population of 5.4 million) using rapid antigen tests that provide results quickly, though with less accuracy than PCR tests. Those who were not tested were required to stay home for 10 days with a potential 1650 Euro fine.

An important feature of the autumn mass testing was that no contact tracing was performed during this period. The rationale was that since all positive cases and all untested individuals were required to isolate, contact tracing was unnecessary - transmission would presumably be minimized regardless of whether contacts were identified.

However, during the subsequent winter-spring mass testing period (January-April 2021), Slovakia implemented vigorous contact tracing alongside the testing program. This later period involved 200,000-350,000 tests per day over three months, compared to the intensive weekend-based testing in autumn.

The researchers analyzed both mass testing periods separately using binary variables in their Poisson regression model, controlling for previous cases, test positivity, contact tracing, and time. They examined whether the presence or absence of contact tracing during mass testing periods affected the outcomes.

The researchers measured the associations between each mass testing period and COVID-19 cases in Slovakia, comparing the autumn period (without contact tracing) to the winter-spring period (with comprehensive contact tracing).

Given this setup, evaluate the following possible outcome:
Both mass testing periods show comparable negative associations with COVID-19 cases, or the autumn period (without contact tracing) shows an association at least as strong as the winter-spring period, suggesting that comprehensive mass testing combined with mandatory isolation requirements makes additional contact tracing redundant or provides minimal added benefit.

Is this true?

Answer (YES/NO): NO